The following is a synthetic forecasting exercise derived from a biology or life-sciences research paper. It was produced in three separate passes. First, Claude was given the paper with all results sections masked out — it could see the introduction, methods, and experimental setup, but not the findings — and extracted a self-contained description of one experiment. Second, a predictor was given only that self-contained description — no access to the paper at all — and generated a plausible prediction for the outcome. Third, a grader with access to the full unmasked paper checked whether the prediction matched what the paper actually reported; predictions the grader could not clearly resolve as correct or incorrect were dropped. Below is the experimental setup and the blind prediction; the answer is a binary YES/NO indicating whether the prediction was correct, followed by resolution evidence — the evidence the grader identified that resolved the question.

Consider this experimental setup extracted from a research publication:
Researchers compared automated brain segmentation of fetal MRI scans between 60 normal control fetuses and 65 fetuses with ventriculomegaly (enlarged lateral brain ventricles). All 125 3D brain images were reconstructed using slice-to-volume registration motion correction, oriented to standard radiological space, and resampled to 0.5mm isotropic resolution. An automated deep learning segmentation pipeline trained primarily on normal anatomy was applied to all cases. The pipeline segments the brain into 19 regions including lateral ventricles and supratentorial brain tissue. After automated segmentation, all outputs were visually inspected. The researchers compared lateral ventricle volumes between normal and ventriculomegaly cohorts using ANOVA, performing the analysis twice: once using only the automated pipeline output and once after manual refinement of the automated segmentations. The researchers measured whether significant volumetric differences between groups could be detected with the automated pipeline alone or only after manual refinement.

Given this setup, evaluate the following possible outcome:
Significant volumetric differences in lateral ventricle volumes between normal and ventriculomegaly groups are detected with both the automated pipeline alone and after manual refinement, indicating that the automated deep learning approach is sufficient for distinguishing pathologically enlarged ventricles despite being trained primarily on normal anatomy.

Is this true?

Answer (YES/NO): YES